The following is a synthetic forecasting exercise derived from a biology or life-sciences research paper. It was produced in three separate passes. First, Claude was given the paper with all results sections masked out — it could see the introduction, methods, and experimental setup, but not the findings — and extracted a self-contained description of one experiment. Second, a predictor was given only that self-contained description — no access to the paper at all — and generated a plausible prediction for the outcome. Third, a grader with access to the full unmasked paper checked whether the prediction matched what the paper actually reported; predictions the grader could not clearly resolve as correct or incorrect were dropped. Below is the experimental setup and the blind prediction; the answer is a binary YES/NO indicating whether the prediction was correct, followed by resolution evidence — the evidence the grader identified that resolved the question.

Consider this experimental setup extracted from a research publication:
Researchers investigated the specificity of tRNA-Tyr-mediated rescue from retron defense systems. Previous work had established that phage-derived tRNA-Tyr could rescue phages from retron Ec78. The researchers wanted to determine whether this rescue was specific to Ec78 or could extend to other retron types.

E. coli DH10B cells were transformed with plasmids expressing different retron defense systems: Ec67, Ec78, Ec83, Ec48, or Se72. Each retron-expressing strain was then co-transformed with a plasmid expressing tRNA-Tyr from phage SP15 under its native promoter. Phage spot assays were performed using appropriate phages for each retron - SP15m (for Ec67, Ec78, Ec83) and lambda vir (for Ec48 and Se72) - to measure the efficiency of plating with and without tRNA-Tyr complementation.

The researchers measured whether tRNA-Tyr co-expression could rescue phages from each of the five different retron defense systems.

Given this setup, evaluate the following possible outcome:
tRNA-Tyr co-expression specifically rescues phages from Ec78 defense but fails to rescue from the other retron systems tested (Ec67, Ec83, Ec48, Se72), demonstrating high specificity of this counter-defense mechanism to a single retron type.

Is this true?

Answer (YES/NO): YES